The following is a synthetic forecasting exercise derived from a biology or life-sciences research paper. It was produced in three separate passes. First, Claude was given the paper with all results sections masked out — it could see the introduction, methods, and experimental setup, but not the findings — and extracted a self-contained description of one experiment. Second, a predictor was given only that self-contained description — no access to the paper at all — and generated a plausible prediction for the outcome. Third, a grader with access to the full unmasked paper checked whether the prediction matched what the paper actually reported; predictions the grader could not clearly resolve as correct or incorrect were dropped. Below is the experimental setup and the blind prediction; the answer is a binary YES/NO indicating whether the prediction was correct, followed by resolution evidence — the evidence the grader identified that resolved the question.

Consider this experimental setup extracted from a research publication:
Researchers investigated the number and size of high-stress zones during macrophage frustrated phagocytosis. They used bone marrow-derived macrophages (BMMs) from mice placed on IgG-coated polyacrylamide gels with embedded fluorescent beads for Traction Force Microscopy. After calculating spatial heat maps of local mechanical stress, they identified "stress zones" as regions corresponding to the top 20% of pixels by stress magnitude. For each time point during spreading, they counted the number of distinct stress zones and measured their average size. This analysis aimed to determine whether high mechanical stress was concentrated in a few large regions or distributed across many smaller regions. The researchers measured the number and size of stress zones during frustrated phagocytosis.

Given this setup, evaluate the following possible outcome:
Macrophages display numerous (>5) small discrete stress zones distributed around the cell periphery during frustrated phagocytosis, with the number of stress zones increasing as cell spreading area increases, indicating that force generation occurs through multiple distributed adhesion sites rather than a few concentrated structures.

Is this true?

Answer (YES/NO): NO